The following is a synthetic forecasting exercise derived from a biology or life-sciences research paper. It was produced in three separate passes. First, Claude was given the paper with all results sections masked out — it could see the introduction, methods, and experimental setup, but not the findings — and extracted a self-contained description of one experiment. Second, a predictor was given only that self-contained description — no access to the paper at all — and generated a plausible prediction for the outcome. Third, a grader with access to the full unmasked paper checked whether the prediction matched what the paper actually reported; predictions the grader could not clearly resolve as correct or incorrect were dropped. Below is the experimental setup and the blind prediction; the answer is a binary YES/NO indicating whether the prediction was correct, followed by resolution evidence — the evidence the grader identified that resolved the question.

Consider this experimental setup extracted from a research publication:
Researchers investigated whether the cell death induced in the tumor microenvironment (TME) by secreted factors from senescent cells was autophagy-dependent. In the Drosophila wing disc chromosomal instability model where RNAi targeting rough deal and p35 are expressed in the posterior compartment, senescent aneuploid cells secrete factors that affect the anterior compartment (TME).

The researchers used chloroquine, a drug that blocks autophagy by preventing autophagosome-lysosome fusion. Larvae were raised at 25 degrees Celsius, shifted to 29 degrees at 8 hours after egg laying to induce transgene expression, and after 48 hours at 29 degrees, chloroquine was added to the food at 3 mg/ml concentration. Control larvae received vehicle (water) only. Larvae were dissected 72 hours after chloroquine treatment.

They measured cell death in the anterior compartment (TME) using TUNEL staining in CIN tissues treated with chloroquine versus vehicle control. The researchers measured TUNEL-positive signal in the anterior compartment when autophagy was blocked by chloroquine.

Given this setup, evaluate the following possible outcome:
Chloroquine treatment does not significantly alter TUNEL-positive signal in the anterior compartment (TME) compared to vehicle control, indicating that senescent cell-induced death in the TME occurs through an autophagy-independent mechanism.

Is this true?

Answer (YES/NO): NO